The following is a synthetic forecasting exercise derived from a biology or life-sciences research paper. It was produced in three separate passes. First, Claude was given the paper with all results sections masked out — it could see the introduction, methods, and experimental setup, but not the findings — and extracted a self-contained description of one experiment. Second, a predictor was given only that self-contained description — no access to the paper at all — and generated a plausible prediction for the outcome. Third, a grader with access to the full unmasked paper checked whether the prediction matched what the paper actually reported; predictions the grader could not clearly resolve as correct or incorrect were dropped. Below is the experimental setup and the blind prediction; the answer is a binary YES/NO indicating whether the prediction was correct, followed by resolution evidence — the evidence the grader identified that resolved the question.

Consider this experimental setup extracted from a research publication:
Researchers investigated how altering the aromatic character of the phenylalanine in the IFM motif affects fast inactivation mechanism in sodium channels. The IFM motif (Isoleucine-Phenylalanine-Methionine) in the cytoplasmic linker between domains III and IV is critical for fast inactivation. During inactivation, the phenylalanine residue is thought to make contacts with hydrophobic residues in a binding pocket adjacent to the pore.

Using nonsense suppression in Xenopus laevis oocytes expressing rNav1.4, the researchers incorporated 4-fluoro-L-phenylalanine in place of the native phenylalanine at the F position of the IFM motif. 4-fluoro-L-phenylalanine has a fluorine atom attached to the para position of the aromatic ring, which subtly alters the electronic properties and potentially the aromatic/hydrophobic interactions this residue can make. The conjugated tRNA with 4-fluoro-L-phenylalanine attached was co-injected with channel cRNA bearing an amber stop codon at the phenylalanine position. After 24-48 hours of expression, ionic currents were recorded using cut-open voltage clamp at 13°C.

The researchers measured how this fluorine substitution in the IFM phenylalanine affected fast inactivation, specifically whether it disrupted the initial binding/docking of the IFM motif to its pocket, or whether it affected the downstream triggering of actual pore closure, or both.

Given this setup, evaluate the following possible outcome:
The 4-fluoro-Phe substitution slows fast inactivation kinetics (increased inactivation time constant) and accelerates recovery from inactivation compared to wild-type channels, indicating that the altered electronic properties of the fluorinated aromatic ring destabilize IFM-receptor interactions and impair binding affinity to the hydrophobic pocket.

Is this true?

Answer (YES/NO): NO